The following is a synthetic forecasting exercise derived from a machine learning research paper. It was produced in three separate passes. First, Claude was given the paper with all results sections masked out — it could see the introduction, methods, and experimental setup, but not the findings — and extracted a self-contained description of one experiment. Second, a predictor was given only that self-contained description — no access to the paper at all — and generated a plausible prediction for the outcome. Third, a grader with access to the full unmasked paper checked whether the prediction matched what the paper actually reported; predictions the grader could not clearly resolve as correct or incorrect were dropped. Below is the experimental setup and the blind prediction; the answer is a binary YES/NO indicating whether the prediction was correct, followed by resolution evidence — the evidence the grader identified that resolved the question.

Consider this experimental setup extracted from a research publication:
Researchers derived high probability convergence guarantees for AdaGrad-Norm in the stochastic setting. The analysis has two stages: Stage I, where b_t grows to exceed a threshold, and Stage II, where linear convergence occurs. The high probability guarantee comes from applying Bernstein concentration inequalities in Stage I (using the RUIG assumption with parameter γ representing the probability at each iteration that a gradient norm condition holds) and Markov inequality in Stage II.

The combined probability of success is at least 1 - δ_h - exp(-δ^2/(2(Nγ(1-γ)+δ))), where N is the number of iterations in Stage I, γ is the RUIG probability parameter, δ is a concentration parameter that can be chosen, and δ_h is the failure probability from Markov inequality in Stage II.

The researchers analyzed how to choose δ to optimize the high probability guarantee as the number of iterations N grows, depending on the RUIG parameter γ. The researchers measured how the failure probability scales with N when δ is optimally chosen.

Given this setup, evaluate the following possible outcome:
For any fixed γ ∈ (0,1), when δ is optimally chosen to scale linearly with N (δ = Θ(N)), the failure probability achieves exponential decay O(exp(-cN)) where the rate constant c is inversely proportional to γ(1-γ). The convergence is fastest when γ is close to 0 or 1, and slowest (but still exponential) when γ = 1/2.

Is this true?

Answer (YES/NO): NO